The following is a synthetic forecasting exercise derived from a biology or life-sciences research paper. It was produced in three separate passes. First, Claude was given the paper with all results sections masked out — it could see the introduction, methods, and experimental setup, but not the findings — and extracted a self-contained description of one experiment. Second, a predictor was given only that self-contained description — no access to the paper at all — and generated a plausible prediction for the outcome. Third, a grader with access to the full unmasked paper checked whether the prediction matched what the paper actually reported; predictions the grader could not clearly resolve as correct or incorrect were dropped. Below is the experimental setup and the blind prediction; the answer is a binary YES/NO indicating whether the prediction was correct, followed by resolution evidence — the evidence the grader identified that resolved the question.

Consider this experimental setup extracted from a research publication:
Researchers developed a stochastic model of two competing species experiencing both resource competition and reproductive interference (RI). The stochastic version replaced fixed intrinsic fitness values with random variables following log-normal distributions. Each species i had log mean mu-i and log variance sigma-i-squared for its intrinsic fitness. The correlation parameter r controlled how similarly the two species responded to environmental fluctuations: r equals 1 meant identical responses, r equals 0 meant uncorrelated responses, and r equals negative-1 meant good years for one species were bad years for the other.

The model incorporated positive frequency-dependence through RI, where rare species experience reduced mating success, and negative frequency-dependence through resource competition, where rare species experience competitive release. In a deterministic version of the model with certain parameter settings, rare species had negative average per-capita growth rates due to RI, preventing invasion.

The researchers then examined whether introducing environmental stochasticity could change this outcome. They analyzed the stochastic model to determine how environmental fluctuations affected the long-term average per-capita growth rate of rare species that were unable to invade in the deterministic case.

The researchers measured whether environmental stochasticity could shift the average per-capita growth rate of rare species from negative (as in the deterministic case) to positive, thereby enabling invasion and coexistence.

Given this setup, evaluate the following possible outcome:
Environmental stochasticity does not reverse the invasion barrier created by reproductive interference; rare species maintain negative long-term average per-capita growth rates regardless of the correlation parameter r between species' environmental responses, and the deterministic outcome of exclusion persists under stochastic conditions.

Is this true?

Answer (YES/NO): YES